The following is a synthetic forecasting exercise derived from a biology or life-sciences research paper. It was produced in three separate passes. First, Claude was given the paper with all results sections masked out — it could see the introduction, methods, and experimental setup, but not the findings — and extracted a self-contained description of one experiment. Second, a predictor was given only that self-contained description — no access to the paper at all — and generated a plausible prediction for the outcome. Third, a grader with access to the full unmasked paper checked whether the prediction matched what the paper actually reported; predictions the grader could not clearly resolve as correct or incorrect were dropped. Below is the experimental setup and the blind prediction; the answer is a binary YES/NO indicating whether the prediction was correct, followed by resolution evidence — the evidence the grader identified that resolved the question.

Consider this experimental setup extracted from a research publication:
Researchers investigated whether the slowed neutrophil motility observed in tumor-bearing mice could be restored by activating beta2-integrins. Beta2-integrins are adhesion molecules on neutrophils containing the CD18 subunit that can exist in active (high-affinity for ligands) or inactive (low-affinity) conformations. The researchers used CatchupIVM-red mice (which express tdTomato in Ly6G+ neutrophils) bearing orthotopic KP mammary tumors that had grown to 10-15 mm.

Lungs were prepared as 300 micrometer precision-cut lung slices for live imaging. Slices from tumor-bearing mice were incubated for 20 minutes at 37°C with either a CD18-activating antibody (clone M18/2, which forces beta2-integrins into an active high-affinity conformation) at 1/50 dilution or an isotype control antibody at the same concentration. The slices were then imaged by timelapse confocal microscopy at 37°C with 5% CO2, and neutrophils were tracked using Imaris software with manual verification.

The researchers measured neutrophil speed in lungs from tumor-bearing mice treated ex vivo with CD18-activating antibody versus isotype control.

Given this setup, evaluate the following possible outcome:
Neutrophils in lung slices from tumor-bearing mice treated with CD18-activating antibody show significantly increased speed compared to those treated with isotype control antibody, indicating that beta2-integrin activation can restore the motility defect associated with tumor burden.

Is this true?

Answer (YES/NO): YES